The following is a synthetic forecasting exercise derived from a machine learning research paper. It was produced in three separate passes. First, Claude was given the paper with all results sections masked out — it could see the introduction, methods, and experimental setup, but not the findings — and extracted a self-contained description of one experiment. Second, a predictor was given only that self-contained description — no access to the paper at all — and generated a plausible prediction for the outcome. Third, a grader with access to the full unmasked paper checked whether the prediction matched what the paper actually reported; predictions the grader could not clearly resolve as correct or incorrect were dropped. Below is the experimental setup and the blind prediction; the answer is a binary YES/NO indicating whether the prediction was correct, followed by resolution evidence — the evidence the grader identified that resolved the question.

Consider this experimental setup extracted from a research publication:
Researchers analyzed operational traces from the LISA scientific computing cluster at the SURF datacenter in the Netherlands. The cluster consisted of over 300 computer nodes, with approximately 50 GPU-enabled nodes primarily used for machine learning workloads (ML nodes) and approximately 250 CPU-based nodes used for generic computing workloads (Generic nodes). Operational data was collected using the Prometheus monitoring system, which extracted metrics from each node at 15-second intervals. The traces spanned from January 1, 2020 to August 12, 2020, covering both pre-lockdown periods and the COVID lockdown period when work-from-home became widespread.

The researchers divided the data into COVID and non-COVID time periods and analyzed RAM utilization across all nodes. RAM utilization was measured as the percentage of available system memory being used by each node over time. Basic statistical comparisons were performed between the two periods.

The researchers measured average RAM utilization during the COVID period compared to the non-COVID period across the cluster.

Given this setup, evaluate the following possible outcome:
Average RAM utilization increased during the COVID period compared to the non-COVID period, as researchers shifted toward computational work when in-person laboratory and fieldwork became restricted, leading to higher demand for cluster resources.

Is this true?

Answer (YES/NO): NO